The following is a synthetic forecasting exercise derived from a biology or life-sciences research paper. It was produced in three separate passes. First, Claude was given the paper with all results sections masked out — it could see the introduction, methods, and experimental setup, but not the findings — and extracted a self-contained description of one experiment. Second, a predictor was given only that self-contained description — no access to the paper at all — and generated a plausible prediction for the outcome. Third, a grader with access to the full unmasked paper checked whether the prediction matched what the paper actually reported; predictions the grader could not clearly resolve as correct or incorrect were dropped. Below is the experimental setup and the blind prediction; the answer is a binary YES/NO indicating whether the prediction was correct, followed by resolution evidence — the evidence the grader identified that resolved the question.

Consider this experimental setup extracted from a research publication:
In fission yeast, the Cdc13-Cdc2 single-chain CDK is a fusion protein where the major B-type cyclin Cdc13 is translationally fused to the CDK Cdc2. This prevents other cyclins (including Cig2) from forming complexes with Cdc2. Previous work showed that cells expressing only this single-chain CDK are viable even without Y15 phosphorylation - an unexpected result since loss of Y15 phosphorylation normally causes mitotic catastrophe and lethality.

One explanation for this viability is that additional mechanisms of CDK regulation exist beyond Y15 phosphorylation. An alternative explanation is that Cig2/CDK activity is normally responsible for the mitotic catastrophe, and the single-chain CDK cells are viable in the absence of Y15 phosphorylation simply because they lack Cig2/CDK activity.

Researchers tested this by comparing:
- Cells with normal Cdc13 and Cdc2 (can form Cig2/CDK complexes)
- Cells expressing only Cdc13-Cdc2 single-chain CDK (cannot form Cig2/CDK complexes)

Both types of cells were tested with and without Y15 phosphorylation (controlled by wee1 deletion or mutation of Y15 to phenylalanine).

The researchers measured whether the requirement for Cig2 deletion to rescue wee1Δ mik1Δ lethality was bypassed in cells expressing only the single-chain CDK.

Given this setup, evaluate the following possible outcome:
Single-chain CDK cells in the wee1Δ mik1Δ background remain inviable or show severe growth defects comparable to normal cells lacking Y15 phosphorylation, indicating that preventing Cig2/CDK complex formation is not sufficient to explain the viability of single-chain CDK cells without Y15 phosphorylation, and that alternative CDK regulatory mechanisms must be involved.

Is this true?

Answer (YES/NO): NO